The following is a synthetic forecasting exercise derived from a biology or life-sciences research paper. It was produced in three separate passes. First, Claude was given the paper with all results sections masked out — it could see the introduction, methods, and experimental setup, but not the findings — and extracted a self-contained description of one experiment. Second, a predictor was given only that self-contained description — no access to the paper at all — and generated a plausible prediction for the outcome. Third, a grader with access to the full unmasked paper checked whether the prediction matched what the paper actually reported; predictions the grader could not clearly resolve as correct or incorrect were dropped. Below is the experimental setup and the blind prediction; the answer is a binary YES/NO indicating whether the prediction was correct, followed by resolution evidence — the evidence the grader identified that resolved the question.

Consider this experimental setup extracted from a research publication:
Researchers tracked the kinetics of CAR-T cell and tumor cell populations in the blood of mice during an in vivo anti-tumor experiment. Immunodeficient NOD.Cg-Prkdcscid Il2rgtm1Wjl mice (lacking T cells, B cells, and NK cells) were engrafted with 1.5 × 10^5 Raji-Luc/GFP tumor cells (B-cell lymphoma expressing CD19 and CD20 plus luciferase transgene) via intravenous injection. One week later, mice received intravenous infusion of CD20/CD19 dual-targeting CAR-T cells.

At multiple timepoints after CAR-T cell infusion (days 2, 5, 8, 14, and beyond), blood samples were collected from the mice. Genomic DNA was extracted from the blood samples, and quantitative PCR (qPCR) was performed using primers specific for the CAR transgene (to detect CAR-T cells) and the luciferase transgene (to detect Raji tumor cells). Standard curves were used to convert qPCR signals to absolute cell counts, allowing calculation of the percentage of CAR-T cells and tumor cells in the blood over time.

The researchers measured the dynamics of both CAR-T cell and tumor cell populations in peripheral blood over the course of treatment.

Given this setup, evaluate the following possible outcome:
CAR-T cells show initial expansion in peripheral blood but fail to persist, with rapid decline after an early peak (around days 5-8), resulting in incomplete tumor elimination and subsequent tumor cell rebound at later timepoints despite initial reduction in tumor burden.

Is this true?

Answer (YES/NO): NO